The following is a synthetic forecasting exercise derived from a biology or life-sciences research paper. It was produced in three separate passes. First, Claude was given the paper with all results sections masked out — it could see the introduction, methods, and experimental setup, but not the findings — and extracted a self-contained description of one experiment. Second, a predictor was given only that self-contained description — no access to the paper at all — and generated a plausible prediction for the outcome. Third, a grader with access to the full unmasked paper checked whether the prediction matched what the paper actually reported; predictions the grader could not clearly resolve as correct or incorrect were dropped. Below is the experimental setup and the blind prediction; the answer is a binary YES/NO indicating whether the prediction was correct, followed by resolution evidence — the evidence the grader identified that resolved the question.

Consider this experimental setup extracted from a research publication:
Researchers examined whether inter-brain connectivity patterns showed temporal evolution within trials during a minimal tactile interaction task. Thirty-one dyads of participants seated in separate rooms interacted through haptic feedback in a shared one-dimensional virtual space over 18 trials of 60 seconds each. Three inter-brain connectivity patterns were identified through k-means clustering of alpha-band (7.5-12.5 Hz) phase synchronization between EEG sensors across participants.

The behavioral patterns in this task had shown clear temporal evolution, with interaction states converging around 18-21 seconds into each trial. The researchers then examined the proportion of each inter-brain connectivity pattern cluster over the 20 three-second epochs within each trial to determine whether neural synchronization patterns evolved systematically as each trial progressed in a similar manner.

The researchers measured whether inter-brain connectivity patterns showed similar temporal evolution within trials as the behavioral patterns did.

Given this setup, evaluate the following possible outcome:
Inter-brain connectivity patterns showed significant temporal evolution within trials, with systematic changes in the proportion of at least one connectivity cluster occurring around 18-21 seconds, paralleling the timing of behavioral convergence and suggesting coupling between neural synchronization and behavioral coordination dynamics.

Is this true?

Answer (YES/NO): NO